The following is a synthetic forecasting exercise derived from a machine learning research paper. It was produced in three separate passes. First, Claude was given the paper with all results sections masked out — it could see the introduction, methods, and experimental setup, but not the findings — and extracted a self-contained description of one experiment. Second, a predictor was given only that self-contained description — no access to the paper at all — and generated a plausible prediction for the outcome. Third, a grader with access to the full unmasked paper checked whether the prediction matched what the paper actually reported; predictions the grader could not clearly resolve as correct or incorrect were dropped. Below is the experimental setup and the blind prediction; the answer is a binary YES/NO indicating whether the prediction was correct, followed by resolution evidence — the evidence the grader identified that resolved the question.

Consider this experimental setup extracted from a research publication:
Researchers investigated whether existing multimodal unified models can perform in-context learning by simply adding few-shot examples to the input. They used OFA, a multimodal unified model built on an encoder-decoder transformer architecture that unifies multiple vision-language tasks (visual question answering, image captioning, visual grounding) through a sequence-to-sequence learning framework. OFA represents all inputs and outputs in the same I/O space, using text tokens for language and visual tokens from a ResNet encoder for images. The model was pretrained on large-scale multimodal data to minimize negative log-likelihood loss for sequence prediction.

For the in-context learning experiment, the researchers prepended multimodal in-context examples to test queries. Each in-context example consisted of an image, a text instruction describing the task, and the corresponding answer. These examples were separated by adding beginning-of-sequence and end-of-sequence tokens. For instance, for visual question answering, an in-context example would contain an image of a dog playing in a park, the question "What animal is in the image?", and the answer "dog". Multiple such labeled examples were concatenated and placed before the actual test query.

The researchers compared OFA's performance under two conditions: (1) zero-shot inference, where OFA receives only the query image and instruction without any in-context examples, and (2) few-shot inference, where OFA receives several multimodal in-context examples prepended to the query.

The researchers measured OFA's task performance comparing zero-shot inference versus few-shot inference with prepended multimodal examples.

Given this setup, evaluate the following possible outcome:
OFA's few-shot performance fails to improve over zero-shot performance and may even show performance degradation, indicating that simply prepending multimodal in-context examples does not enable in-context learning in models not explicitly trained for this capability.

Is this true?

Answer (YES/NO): YES